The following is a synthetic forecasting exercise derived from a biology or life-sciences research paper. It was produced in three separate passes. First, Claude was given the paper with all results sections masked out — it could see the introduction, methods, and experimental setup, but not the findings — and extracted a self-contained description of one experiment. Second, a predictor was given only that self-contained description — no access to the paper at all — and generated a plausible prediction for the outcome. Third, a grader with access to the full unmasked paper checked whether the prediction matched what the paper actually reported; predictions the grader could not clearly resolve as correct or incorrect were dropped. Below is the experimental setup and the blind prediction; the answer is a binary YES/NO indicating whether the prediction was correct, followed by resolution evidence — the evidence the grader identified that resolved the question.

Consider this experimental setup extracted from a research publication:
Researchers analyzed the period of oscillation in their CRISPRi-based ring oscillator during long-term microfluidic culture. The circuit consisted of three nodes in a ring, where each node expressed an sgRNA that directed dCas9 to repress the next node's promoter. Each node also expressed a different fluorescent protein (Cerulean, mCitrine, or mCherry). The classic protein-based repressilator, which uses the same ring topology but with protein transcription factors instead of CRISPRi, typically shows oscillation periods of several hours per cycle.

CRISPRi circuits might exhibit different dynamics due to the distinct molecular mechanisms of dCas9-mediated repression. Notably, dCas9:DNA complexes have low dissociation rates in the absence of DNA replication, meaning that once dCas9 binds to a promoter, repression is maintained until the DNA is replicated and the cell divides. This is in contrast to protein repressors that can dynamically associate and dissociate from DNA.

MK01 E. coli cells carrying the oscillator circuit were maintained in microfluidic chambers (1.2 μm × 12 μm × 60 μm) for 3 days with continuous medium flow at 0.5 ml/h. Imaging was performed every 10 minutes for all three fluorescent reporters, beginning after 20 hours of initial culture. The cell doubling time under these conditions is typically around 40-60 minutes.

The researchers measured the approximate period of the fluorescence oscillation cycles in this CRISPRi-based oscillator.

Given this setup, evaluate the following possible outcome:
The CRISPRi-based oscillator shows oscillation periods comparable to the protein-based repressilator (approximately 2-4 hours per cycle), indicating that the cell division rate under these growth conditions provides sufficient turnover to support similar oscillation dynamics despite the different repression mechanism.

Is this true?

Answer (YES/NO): NO